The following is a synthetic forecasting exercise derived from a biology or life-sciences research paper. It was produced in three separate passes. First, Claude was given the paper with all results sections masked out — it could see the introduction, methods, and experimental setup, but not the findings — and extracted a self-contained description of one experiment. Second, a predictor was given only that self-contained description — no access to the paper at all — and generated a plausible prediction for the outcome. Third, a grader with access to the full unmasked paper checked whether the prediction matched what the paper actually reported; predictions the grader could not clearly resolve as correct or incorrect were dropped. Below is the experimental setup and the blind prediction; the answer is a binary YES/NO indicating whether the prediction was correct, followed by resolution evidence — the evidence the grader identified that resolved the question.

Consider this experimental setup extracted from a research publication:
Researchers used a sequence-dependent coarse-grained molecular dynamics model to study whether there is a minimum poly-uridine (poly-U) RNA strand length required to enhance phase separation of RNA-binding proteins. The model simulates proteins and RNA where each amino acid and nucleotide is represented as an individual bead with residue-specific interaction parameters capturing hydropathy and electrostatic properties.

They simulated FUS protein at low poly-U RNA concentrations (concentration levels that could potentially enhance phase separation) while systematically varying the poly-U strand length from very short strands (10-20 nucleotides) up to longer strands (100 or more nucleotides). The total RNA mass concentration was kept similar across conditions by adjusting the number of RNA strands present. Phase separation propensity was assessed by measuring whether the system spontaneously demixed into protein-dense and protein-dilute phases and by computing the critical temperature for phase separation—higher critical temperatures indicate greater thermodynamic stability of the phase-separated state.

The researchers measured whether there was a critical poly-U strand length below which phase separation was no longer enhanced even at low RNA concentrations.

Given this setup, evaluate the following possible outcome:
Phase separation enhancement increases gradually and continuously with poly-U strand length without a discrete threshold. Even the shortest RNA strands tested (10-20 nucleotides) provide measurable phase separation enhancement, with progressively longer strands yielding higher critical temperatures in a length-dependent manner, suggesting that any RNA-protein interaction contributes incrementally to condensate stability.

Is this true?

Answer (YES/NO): NO